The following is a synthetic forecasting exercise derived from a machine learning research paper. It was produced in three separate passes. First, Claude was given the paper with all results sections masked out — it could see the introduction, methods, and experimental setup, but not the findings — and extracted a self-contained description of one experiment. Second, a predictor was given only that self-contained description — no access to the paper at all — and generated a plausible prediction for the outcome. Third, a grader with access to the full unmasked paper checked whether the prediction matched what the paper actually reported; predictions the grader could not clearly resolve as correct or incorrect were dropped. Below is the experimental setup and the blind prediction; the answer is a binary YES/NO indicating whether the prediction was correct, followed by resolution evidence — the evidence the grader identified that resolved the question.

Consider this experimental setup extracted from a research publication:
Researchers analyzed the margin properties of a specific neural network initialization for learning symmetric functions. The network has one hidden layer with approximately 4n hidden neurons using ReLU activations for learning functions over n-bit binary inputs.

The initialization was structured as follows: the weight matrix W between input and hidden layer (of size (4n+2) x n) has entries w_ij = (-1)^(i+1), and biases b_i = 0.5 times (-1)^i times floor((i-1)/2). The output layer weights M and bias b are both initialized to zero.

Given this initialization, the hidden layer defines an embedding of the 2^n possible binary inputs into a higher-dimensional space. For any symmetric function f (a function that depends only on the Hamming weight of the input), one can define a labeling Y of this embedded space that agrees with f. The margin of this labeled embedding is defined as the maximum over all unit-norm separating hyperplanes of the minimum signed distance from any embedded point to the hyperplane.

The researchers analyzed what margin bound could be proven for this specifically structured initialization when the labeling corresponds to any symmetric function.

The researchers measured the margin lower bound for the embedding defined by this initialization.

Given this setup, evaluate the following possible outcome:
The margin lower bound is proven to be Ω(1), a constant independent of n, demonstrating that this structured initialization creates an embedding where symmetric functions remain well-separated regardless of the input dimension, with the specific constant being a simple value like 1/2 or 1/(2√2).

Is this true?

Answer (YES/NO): NO